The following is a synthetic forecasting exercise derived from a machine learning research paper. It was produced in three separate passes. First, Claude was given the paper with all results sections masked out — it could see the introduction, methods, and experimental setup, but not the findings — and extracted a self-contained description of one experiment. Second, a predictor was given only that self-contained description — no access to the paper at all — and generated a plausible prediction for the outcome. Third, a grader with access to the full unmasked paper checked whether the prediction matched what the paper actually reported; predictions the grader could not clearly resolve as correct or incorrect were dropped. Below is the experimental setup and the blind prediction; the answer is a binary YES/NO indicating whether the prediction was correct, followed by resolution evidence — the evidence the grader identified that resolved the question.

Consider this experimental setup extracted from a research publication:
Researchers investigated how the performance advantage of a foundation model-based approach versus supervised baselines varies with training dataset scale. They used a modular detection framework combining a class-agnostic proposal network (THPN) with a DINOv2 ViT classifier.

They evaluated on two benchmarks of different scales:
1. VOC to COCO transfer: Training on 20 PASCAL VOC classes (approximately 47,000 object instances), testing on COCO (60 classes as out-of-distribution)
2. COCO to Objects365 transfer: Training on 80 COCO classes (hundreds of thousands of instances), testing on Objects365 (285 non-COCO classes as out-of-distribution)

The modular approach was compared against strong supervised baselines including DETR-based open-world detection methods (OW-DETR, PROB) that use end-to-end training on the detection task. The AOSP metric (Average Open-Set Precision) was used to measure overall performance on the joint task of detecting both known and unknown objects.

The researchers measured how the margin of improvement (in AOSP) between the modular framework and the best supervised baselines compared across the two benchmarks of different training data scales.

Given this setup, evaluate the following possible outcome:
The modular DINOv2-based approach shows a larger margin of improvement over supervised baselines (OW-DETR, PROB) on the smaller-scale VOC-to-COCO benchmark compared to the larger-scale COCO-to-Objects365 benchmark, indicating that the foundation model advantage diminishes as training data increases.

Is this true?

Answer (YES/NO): YES